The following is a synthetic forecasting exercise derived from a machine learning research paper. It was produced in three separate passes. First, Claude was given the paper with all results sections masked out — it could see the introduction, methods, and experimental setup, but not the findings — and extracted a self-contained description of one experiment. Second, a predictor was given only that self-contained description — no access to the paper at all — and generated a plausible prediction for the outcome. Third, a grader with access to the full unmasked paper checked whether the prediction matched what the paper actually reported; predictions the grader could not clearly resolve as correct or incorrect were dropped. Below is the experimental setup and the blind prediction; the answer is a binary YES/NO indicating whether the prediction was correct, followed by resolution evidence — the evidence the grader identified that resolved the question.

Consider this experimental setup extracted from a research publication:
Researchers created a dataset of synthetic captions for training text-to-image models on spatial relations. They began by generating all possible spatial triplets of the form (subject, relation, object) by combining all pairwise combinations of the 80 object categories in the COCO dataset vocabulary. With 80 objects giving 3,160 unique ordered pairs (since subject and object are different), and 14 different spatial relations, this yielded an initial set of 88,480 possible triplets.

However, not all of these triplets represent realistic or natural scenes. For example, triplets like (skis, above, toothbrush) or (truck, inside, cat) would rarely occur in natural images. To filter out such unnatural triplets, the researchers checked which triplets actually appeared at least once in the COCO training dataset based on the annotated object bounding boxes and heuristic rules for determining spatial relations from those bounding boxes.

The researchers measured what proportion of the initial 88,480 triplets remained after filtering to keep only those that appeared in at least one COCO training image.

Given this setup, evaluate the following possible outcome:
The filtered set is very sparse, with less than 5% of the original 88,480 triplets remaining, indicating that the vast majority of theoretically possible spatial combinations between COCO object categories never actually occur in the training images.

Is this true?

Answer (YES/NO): NO